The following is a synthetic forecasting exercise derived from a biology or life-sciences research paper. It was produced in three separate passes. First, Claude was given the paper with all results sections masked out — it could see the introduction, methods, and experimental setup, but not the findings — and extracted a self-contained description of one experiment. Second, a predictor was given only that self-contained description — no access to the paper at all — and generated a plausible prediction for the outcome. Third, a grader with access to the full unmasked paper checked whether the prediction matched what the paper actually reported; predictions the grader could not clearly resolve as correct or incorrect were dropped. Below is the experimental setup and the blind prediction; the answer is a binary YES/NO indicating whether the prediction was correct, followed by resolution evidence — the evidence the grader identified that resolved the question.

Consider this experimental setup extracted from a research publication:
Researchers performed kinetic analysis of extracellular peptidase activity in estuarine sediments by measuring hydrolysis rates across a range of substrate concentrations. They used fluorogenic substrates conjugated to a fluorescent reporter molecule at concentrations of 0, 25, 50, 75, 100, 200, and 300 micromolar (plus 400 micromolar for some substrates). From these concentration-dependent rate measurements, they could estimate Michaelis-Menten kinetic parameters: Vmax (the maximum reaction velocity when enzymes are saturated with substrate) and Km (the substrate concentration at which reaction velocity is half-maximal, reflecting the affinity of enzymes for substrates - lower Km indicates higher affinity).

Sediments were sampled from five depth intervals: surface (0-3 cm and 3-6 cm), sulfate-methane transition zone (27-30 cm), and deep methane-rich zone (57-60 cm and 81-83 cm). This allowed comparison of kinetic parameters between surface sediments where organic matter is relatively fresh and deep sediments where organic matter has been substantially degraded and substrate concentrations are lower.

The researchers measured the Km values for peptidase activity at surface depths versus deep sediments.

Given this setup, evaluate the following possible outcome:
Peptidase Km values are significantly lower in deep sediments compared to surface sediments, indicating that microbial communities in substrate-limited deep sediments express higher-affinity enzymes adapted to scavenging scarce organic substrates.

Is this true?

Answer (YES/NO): YES